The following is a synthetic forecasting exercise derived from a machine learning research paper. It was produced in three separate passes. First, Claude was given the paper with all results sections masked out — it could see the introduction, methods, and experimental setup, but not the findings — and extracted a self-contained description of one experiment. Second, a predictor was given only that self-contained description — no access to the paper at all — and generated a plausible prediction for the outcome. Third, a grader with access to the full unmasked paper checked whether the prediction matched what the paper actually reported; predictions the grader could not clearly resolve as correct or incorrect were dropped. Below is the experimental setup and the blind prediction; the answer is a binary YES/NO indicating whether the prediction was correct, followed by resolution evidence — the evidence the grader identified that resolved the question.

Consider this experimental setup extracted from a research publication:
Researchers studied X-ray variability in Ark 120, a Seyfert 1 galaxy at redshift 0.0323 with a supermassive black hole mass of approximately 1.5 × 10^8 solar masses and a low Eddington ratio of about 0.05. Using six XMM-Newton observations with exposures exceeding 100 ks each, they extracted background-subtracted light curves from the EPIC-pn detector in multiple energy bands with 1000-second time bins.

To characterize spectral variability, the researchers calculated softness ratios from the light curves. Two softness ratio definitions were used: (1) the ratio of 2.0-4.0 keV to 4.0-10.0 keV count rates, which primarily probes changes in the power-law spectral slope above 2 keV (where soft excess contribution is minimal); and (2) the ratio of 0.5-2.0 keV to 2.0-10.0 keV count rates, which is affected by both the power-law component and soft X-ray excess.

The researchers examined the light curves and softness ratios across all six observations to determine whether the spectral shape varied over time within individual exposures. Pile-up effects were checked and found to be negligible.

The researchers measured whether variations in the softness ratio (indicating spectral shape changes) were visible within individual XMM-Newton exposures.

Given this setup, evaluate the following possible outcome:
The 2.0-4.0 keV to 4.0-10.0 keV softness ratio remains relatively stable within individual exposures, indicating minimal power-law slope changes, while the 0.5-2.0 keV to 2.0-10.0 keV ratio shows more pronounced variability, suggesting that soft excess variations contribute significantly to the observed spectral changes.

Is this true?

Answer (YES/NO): NO